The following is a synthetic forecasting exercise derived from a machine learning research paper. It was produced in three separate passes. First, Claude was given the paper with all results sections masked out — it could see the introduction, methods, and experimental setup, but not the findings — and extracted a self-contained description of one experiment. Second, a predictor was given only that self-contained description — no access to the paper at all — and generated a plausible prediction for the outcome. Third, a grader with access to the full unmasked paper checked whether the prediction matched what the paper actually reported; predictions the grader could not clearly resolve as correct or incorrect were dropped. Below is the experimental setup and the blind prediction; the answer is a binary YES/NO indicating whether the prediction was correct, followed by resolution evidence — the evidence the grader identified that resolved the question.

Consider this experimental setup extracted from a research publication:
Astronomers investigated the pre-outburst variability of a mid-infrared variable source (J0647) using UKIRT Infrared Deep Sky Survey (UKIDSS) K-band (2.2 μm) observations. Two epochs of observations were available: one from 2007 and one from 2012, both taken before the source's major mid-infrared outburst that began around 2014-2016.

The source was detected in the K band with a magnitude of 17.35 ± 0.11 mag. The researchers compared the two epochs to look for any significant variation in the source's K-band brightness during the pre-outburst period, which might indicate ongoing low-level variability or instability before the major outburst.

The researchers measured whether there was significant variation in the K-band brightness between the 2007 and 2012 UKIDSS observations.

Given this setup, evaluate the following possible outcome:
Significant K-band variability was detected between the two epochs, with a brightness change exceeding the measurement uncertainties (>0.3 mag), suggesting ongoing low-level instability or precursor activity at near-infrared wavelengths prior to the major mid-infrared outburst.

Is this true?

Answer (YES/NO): NO